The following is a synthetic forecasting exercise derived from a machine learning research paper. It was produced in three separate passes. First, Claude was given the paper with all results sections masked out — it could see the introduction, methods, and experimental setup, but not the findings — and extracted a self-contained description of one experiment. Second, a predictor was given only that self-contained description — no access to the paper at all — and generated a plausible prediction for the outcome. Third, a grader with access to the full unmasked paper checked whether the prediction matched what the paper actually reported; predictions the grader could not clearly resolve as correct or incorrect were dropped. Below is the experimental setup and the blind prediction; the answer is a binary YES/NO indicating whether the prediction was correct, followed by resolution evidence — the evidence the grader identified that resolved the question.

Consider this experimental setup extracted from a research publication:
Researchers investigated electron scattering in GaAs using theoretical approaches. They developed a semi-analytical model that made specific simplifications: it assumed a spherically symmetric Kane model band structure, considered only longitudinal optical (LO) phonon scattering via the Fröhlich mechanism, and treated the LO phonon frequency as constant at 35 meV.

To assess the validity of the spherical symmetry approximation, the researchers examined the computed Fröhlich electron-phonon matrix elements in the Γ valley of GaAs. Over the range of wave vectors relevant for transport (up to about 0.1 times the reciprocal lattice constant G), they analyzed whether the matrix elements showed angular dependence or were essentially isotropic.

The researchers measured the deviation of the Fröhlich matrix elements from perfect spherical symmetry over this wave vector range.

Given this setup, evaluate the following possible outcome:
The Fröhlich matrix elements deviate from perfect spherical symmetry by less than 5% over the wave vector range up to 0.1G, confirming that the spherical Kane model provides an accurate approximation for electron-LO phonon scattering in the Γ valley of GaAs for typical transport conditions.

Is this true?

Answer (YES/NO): YES